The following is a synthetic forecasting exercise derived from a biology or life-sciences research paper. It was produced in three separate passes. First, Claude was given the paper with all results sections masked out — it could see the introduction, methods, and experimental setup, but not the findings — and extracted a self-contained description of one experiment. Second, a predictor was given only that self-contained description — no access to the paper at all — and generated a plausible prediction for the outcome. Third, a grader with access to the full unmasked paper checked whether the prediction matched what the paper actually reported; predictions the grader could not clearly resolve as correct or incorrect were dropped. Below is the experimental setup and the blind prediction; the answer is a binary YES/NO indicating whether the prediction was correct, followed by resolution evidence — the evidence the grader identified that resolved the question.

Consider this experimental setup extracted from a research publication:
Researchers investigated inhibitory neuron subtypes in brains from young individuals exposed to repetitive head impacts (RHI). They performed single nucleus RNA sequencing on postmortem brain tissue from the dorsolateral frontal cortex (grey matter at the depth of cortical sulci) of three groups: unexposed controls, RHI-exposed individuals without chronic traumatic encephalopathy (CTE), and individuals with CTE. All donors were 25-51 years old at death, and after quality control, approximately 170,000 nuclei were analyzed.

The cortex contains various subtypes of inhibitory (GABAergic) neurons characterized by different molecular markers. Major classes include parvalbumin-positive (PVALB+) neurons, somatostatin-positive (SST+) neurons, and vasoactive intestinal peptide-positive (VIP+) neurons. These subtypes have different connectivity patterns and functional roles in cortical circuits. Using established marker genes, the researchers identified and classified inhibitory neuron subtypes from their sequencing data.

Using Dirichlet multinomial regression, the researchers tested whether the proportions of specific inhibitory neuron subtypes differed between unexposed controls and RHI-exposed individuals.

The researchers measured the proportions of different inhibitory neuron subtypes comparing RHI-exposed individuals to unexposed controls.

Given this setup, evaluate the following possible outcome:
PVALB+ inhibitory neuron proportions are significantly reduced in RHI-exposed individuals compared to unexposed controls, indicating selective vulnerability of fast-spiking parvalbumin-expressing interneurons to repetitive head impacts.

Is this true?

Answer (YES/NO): NO